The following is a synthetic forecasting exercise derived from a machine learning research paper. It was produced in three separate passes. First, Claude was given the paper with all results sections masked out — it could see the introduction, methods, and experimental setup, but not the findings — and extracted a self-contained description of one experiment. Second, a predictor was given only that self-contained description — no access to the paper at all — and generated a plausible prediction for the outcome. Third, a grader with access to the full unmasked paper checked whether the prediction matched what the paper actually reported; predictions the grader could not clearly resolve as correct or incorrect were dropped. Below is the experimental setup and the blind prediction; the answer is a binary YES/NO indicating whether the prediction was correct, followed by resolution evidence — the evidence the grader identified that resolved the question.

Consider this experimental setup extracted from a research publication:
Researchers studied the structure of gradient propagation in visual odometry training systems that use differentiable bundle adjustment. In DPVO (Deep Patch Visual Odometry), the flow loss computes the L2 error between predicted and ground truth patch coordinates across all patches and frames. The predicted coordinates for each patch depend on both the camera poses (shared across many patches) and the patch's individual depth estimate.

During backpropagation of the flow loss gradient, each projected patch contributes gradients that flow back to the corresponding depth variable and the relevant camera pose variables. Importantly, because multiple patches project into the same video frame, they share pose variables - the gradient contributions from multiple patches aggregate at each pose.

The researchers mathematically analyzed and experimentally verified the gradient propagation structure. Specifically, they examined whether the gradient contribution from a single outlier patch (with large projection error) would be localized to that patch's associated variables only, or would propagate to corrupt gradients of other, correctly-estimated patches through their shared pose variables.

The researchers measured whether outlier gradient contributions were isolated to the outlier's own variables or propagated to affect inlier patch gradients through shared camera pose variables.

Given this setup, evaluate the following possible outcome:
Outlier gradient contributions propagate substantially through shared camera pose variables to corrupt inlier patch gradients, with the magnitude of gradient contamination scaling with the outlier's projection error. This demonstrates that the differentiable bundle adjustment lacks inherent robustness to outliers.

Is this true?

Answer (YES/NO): YES